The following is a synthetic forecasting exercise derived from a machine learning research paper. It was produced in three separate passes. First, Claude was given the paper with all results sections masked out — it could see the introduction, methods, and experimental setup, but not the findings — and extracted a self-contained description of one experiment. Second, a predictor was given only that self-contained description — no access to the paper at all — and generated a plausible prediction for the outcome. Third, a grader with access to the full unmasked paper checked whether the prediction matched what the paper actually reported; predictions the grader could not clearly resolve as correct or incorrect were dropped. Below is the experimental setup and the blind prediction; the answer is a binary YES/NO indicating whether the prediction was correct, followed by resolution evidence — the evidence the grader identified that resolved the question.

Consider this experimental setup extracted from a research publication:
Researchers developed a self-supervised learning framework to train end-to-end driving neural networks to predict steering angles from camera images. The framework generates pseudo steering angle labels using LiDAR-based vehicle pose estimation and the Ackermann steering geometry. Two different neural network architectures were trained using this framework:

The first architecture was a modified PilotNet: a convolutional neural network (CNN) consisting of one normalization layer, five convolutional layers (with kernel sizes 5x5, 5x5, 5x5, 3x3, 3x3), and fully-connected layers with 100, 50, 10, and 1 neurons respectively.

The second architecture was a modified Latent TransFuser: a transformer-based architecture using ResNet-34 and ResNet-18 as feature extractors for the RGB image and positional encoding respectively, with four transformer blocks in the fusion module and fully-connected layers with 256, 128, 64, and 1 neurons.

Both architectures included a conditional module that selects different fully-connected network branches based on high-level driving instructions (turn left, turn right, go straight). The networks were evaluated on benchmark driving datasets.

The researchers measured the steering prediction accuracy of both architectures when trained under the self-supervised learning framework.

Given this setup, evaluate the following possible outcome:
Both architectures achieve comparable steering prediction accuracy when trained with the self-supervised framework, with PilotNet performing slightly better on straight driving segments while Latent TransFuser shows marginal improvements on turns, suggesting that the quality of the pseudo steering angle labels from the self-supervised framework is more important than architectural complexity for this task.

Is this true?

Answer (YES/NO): NO